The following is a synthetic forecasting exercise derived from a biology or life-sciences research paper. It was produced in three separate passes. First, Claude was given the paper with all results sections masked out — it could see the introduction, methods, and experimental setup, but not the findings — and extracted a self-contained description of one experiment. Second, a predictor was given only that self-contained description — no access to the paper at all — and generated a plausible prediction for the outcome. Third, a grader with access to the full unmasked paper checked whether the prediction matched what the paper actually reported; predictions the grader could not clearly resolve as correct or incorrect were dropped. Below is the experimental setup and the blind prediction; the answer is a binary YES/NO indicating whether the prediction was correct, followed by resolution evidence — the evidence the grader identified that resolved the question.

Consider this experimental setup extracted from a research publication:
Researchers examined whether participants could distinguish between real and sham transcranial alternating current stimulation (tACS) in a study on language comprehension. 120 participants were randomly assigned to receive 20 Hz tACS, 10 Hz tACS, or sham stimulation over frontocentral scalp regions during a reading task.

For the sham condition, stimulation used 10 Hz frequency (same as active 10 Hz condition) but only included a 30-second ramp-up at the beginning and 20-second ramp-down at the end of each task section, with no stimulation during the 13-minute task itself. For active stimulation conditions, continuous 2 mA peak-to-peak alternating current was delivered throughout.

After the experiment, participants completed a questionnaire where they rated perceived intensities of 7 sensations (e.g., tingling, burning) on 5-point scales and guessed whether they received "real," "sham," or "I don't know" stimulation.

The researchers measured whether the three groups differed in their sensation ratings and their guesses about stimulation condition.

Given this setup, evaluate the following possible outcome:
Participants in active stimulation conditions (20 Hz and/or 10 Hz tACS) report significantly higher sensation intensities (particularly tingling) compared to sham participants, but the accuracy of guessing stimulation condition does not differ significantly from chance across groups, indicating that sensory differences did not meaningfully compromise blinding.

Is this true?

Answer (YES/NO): NO